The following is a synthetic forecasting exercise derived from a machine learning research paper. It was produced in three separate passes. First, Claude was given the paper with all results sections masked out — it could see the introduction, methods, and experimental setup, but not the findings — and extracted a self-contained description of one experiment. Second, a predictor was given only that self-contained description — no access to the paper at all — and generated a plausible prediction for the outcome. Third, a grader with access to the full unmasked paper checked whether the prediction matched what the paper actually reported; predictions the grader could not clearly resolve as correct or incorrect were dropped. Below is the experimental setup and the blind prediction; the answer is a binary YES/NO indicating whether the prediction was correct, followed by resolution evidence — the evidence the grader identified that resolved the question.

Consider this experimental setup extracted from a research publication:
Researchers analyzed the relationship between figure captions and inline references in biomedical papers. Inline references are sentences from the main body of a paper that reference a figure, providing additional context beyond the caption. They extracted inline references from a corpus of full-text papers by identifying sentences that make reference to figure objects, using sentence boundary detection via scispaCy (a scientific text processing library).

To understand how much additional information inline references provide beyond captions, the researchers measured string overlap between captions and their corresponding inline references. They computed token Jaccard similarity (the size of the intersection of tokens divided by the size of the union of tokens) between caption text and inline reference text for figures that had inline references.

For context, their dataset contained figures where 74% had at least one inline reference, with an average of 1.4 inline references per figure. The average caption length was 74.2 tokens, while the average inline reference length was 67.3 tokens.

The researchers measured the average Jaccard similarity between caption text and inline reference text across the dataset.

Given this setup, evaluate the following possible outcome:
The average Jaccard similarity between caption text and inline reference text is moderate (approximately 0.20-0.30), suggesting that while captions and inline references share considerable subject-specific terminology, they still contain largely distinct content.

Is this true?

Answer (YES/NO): YES